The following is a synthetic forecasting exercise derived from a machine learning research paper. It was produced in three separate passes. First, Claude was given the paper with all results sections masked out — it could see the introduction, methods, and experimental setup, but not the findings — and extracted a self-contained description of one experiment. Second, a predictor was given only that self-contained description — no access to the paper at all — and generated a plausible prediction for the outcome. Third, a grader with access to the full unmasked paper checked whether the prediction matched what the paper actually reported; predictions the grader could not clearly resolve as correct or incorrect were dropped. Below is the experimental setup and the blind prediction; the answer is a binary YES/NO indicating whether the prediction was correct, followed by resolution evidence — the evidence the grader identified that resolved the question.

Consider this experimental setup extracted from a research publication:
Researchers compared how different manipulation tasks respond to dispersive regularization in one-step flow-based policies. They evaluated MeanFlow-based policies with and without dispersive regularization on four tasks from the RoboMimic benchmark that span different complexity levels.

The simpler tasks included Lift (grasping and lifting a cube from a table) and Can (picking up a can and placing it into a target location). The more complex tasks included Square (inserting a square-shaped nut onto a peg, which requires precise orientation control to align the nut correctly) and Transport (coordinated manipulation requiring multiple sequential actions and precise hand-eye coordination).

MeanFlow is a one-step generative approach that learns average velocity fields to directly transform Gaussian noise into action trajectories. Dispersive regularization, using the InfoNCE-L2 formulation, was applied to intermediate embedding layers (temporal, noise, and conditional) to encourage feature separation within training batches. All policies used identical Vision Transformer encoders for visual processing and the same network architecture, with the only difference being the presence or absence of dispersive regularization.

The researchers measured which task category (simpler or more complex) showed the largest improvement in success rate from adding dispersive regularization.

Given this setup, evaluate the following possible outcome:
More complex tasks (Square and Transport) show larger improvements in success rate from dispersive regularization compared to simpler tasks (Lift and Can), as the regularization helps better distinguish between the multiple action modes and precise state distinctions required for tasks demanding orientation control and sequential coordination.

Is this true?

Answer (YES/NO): NO